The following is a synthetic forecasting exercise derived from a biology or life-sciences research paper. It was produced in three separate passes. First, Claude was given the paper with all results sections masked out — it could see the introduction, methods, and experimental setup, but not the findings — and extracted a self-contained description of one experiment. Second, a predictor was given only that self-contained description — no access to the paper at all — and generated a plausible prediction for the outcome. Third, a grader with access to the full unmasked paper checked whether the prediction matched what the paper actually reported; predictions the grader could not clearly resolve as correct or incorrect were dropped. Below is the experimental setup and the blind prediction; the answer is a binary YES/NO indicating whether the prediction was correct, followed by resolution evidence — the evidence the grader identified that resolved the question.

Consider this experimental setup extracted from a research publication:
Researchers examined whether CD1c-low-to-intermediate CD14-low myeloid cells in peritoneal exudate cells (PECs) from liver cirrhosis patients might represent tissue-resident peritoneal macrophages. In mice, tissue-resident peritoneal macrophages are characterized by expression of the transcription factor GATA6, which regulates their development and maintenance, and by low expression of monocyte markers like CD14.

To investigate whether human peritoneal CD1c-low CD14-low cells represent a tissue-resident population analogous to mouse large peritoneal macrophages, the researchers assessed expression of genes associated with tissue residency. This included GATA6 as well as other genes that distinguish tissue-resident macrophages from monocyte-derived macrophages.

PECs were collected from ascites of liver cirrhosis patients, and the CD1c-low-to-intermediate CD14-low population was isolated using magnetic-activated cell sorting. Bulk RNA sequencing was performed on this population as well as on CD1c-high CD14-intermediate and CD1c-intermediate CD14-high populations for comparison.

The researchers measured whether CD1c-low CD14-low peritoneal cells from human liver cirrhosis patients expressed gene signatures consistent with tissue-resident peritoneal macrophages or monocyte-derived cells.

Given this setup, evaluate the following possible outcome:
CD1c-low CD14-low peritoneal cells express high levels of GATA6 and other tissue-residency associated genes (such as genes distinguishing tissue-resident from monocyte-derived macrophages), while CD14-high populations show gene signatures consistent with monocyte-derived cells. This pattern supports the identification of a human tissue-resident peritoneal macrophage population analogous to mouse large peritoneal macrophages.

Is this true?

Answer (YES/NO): YES